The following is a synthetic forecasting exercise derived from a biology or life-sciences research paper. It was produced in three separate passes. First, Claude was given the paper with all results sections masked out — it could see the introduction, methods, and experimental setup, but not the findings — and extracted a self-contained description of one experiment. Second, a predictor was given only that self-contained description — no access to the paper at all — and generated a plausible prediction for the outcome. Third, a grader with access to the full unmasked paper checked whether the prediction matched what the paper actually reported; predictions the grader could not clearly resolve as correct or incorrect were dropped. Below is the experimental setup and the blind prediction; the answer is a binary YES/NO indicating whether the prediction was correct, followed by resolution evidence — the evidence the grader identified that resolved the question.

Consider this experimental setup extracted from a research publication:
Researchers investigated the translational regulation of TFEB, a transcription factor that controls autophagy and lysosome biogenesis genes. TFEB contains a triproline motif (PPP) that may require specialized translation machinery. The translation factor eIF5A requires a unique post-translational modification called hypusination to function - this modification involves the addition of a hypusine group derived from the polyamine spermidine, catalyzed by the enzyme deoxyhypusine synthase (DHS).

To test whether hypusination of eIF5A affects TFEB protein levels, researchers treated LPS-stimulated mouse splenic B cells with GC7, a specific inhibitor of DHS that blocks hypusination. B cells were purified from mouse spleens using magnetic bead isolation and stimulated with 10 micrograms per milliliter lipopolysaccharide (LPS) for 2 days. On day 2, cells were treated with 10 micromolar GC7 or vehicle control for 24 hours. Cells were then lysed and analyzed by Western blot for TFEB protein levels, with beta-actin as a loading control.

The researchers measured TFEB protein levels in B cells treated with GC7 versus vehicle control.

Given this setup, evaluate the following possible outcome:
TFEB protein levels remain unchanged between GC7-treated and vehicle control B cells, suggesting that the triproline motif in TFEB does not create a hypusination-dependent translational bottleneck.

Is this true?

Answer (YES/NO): NO